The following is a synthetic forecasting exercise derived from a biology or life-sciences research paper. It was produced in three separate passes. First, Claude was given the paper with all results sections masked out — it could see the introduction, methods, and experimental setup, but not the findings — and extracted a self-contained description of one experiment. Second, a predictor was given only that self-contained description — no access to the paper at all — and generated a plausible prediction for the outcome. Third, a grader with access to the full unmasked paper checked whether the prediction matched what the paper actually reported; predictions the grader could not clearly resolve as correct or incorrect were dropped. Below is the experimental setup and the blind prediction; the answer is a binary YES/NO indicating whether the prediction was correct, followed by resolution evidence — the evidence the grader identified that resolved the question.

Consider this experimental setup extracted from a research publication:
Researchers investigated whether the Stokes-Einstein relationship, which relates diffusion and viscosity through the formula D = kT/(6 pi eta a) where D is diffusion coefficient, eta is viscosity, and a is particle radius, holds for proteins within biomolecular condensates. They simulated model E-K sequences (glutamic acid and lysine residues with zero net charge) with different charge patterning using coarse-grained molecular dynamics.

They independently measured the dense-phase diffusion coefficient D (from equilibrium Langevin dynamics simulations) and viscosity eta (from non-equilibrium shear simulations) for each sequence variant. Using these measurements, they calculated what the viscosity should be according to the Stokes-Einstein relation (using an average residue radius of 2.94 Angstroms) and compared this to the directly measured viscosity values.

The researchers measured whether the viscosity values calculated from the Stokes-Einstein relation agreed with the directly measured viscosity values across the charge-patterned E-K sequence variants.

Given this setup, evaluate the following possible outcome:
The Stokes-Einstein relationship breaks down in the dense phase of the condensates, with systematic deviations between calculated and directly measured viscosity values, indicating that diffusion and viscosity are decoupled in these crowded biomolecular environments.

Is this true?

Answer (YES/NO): NO